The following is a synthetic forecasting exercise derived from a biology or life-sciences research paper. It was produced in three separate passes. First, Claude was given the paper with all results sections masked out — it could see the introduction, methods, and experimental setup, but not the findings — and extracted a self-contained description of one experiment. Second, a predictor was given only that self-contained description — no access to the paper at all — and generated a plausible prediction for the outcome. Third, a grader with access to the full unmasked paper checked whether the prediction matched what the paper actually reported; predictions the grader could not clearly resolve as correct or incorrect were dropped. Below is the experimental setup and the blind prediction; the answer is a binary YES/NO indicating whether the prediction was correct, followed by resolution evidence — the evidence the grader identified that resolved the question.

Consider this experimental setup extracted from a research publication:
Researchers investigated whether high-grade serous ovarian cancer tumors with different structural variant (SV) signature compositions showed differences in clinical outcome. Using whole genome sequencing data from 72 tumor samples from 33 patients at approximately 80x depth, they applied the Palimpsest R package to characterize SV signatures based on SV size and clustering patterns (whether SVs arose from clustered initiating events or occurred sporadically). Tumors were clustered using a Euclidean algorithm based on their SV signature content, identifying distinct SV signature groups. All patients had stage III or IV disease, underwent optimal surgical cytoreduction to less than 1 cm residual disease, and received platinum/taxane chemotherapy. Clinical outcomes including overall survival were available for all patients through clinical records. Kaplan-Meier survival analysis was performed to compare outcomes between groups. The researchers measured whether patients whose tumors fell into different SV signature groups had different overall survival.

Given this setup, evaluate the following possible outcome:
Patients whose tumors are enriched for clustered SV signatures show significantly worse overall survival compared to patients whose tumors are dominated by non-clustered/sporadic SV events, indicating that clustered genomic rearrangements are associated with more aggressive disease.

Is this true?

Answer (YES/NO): NO